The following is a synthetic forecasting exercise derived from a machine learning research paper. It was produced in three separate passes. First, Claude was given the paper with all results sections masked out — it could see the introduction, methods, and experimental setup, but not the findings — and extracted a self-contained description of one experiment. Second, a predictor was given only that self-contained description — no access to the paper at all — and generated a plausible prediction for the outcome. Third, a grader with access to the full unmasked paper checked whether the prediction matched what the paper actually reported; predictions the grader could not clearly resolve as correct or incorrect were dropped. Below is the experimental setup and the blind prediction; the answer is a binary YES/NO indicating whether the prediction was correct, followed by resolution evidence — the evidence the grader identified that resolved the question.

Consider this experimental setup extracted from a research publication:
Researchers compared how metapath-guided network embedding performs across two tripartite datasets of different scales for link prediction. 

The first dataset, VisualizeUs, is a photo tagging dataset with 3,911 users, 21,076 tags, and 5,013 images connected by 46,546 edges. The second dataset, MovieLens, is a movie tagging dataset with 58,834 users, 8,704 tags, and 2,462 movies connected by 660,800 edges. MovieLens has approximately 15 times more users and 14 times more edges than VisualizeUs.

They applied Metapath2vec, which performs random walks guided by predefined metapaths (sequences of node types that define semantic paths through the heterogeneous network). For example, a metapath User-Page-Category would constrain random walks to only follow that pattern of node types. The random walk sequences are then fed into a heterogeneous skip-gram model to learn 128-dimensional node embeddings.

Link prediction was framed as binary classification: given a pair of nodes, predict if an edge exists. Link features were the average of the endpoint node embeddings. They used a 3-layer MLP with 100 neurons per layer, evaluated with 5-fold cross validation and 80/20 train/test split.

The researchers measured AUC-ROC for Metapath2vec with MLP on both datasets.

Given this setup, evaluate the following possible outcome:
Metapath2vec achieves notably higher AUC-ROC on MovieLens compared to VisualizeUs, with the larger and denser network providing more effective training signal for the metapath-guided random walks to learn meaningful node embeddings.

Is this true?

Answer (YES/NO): NO